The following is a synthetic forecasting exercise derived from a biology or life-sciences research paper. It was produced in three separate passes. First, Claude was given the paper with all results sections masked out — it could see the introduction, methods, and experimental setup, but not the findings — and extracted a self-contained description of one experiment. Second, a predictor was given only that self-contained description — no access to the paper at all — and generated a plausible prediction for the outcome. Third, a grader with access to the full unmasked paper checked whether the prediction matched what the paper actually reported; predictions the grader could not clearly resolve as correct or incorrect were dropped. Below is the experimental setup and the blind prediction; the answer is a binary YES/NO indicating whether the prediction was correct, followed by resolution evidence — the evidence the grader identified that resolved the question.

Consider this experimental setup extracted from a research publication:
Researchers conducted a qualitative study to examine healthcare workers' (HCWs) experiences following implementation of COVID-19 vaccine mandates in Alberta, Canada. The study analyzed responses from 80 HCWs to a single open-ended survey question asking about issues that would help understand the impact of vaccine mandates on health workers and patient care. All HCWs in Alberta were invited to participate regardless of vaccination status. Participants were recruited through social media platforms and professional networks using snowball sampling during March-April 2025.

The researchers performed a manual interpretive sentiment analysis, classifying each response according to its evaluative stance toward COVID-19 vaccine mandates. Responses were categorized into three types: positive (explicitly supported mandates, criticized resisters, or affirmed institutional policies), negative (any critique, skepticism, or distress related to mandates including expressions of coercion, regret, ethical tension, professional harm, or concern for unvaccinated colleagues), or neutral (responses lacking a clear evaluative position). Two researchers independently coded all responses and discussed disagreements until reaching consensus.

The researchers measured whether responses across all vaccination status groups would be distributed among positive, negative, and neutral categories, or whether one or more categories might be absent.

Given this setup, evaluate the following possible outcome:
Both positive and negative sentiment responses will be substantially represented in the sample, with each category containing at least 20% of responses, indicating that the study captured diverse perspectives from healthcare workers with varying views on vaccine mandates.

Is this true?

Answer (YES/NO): NO